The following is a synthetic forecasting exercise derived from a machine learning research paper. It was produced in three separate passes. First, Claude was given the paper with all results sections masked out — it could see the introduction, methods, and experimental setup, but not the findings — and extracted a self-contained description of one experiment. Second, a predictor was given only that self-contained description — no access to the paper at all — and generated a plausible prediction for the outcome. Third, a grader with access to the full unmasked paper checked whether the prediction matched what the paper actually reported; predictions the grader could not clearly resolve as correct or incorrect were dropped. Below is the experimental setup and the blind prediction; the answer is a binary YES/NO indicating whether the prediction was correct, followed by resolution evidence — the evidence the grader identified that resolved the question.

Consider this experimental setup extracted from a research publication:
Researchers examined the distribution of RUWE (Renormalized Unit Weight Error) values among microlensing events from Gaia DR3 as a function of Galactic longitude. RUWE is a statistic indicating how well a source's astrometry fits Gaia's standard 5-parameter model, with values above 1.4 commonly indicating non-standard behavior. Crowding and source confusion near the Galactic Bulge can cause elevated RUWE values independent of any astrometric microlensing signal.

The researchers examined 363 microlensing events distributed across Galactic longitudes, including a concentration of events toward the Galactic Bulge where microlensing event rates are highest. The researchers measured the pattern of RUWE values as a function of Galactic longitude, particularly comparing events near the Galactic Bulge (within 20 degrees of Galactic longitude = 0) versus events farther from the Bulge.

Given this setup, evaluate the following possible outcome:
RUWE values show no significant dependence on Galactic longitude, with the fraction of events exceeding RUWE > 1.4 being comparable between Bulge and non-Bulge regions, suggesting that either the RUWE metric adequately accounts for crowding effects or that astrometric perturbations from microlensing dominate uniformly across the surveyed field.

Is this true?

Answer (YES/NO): NO